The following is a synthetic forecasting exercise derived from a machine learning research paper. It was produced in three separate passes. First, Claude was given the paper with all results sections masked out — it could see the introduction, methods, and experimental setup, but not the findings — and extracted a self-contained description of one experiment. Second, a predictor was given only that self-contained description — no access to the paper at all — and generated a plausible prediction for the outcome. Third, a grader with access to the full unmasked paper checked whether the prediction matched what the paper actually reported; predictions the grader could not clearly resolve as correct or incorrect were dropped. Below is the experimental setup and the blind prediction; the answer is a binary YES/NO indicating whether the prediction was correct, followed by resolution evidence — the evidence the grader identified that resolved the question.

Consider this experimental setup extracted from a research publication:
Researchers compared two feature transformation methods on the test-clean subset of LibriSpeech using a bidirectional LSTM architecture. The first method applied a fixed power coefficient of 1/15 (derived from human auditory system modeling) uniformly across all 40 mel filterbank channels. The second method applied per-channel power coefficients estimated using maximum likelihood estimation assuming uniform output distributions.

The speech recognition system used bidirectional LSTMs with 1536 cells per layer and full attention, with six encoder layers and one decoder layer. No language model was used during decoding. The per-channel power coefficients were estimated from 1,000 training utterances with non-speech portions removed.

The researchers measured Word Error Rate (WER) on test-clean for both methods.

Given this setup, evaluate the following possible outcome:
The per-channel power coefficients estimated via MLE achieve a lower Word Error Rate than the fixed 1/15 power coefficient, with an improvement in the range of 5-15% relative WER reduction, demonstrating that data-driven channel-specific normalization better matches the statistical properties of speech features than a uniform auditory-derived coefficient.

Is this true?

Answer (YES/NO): NO